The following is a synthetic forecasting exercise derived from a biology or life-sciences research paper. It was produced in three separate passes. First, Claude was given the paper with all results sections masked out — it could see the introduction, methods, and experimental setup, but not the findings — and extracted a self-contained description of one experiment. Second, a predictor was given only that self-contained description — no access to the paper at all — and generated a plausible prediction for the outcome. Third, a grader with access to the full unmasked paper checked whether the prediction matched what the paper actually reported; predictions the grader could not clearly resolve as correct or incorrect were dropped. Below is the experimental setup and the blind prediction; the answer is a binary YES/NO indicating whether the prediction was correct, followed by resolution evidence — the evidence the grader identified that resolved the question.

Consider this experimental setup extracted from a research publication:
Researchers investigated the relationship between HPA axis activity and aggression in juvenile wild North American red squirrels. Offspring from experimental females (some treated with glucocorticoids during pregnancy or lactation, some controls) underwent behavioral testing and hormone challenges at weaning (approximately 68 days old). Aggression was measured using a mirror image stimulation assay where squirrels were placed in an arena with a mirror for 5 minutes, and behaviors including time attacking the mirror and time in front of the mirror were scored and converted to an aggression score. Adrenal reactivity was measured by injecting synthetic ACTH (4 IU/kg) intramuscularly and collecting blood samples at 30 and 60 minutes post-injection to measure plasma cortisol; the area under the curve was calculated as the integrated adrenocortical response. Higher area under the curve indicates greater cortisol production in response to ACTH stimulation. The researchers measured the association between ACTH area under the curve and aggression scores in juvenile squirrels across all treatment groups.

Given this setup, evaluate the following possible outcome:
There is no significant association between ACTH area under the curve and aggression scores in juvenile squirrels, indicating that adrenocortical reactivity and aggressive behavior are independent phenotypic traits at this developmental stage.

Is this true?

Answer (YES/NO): NO